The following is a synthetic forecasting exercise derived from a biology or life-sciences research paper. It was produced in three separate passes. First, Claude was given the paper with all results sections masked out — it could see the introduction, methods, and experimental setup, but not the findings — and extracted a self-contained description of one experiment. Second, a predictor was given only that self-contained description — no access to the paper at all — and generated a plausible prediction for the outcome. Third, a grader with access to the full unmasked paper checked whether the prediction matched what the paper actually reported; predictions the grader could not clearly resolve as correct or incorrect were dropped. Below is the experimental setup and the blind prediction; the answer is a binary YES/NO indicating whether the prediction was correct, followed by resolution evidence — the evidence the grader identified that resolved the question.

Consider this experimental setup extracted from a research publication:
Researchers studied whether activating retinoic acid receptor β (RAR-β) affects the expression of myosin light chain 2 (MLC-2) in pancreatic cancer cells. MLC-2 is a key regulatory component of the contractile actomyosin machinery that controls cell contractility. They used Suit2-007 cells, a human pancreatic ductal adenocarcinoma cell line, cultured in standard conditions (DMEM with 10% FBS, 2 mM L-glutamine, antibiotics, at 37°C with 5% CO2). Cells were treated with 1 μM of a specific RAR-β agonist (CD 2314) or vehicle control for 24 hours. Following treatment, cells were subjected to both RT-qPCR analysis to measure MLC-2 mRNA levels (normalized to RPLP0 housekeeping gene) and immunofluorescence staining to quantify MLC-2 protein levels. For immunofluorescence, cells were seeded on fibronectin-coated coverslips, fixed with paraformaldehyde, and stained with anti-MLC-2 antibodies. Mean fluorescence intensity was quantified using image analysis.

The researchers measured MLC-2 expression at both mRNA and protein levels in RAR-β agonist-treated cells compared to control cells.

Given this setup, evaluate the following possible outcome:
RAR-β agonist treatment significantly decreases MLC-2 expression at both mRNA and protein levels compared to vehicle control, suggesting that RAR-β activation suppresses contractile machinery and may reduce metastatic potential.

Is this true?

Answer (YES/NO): YES